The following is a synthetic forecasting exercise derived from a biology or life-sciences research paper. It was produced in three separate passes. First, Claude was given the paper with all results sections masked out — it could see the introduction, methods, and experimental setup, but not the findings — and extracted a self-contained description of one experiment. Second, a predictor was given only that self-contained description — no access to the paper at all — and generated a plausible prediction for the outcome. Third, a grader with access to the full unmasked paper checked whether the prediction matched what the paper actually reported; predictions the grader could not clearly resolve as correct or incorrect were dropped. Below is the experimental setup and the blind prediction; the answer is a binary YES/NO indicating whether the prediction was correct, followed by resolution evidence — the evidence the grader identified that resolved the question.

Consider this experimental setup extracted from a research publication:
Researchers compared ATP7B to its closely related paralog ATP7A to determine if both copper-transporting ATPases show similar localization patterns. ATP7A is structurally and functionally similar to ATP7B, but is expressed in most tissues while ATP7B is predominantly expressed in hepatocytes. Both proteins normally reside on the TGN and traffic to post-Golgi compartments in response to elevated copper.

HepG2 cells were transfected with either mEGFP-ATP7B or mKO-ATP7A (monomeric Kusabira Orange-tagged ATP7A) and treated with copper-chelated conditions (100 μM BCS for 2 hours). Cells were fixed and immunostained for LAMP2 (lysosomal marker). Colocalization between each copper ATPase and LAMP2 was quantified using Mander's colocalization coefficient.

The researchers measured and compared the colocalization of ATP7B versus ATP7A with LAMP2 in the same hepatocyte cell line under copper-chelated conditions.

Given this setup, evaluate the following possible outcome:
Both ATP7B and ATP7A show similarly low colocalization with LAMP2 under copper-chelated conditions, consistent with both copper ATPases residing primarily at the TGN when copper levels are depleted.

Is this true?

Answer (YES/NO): NO